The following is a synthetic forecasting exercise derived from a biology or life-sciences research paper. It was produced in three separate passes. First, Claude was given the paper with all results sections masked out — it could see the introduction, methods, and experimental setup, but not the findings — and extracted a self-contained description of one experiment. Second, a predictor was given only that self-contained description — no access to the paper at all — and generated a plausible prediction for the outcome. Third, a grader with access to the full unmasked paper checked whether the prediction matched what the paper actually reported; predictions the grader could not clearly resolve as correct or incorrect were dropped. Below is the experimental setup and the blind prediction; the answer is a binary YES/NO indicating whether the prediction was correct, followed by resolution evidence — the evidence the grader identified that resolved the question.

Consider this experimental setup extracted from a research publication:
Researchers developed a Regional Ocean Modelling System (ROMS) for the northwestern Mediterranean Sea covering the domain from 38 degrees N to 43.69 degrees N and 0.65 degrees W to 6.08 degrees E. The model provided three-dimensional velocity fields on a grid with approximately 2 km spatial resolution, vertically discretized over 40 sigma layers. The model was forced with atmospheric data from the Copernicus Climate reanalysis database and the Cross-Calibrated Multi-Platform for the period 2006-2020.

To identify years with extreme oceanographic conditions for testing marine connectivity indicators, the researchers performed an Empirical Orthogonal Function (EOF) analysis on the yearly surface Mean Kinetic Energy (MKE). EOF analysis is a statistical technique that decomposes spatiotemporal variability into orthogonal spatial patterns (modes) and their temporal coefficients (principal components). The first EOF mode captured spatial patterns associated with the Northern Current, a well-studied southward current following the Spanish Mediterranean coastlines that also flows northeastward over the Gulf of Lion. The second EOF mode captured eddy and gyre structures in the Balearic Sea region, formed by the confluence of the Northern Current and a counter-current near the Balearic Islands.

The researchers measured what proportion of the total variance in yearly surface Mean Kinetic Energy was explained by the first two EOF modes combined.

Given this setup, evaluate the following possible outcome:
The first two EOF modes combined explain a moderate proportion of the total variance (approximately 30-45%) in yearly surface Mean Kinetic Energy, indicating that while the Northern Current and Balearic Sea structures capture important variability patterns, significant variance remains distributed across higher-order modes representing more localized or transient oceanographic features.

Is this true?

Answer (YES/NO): YES